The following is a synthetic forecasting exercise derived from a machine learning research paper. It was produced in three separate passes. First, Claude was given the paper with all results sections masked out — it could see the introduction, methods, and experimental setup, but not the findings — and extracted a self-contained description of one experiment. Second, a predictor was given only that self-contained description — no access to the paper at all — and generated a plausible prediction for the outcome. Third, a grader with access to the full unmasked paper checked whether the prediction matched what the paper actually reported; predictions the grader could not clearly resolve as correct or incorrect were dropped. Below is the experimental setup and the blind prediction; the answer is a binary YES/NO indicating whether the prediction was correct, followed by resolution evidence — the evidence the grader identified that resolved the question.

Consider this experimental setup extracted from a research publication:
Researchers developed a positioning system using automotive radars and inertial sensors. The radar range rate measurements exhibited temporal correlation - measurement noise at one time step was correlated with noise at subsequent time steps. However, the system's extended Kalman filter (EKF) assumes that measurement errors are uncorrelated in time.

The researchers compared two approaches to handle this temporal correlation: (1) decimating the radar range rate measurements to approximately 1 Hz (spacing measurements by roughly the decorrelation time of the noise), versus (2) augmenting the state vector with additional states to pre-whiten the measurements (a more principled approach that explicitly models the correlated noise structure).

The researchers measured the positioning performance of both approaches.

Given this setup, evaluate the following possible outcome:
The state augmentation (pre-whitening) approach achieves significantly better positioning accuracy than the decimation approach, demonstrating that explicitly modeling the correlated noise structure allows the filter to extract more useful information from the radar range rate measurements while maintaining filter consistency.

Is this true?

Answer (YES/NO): NO